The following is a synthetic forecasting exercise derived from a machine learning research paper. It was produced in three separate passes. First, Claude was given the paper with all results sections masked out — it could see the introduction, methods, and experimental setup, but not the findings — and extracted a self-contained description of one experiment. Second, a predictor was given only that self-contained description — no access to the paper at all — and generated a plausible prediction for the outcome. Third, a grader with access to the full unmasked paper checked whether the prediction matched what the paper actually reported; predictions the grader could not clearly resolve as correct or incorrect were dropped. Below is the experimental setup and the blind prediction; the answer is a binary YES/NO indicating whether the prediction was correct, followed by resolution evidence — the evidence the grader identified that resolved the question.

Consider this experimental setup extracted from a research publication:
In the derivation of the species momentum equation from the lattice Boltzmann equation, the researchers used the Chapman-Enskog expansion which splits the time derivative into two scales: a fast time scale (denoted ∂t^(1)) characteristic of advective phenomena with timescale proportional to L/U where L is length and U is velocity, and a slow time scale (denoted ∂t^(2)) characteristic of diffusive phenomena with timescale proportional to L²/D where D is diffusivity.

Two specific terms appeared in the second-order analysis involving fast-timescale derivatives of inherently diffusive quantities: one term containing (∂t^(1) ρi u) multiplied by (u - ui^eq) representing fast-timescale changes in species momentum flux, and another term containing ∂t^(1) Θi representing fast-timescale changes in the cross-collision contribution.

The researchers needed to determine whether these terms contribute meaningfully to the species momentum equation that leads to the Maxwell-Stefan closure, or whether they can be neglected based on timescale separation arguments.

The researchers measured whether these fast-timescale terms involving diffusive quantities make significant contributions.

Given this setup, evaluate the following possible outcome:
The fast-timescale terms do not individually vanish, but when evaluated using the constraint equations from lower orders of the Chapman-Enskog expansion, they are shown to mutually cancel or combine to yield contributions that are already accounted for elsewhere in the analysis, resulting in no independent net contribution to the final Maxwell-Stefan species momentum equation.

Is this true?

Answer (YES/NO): NO